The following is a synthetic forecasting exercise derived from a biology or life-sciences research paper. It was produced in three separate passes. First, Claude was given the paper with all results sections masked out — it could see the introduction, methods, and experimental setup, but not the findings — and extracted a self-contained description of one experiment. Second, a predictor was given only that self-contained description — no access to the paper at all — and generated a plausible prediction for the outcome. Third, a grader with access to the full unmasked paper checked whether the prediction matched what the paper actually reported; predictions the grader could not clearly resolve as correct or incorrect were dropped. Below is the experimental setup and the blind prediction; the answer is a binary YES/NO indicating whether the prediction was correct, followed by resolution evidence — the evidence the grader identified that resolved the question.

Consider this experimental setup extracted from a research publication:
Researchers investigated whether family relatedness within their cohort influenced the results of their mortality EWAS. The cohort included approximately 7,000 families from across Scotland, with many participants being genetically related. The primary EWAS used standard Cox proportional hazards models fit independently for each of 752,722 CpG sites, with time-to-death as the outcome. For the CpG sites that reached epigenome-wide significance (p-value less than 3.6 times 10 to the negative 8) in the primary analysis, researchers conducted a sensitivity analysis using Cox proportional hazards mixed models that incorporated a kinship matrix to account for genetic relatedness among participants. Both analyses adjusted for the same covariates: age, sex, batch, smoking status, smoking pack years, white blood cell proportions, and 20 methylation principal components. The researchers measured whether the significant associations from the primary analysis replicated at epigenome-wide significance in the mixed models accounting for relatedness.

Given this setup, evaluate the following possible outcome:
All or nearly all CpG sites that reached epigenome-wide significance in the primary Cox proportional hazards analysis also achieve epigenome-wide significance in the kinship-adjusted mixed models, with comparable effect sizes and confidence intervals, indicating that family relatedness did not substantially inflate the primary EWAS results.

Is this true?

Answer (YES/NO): YES